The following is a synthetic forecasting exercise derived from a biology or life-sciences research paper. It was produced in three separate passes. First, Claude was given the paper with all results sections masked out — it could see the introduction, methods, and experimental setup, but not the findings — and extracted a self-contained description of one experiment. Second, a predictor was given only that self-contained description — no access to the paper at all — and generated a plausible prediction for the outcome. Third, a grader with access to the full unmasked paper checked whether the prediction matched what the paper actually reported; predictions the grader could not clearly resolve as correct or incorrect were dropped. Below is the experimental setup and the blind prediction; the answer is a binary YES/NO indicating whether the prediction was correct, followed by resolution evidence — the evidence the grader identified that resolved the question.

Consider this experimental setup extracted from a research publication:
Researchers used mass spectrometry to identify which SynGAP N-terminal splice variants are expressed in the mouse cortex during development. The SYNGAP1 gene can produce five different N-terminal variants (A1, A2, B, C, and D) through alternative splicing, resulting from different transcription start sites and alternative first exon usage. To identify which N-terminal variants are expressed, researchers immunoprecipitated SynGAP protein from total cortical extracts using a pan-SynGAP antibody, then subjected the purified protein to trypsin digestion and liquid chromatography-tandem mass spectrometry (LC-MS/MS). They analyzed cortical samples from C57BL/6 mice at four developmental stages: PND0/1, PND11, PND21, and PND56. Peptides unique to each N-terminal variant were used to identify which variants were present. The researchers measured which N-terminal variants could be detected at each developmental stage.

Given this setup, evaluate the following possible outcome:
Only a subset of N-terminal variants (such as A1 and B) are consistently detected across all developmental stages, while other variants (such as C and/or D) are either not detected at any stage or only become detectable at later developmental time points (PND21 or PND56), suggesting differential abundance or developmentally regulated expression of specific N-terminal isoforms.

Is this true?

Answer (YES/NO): NO